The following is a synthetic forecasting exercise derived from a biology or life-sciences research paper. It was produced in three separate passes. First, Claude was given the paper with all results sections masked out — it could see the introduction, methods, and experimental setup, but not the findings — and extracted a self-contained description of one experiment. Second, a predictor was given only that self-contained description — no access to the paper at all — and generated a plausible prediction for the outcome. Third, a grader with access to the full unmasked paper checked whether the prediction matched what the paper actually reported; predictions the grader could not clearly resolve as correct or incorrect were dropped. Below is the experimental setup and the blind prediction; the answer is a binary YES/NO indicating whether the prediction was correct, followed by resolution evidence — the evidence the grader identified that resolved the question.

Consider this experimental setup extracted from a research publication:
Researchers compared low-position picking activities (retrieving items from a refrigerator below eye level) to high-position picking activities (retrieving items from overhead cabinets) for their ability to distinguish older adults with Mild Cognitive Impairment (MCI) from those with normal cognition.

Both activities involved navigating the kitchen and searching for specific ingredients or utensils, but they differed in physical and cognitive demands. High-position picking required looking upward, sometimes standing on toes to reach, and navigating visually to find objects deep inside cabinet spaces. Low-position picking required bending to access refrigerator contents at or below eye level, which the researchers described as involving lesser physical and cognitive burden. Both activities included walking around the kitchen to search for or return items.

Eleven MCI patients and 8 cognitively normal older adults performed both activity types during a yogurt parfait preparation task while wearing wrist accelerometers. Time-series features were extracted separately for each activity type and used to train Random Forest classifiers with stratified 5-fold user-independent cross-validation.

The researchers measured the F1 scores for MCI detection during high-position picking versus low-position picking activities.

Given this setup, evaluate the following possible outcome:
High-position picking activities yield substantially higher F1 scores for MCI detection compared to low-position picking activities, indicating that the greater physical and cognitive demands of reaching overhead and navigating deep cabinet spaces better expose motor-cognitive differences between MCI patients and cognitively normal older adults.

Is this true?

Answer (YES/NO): NO